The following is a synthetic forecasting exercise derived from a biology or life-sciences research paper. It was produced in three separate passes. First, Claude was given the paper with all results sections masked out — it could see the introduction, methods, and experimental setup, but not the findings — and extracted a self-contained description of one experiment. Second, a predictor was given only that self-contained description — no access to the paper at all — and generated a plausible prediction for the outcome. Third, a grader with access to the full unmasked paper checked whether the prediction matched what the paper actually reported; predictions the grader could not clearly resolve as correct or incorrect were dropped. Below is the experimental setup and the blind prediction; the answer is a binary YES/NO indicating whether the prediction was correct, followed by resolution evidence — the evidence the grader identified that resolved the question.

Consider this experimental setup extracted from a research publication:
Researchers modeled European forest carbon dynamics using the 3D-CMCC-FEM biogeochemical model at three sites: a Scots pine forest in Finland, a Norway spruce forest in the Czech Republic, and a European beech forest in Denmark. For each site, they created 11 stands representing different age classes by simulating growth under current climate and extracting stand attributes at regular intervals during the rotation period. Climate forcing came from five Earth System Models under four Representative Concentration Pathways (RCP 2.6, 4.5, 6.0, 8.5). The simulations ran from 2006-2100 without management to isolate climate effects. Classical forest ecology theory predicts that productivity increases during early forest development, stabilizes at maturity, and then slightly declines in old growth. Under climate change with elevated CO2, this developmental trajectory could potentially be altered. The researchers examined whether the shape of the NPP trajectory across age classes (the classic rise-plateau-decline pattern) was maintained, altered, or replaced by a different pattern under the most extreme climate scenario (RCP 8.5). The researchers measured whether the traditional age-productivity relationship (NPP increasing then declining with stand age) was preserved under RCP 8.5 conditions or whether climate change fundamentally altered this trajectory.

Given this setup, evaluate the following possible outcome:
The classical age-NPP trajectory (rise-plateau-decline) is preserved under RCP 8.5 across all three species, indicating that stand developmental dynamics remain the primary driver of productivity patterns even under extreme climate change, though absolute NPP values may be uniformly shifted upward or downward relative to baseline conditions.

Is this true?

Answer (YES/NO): YES